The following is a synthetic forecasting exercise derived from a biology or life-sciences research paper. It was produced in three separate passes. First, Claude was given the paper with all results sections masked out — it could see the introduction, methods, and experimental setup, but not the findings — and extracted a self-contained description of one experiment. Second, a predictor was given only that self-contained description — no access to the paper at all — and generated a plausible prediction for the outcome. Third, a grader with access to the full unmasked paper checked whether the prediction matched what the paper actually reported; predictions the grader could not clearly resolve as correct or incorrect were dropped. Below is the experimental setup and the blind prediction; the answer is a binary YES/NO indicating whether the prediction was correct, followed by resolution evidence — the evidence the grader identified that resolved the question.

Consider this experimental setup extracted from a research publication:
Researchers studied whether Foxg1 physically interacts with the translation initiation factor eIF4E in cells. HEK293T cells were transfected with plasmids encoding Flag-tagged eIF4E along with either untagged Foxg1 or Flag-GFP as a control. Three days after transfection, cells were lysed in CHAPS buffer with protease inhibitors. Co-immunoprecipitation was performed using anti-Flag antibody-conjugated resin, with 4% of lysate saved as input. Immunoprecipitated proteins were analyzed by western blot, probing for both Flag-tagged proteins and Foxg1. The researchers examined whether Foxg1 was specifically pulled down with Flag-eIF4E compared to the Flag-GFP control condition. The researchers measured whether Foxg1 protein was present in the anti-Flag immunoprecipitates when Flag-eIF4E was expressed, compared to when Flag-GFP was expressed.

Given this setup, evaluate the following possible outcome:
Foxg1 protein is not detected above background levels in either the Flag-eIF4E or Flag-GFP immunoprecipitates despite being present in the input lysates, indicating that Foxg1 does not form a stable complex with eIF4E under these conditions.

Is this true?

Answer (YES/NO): NO